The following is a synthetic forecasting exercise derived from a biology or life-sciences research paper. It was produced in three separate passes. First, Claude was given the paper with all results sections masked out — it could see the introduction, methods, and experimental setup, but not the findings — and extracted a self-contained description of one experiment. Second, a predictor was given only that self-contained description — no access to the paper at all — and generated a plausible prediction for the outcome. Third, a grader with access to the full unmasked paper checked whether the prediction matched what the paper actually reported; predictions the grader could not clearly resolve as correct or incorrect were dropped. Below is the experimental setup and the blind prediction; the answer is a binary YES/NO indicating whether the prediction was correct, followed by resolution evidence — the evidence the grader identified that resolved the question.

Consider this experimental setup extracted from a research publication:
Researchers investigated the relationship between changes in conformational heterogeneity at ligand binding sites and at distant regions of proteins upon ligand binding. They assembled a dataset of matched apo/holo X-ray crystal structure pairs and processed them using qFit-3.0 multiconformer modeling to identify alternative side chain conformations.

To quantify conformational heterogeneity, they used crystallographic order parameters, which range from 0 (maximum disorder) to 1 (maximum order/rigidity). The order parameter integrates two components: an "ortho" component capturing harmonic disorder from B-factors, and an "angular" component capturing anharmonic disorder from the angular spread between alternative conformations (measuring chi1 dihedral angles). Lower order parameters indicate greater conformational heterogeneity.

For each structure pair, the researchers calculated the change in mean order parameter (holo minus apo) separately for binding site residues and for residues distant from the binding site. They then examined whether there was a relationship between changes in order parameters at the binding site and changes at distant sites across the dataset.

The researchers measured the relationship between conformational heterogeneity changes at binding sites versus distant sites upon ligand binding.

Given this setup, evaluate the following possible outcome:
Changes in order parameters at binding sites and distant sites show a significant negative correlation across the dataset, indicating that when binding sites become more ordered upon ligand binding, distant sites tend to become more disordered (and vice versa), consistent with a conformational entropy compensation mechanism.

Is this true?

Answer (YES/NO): YES